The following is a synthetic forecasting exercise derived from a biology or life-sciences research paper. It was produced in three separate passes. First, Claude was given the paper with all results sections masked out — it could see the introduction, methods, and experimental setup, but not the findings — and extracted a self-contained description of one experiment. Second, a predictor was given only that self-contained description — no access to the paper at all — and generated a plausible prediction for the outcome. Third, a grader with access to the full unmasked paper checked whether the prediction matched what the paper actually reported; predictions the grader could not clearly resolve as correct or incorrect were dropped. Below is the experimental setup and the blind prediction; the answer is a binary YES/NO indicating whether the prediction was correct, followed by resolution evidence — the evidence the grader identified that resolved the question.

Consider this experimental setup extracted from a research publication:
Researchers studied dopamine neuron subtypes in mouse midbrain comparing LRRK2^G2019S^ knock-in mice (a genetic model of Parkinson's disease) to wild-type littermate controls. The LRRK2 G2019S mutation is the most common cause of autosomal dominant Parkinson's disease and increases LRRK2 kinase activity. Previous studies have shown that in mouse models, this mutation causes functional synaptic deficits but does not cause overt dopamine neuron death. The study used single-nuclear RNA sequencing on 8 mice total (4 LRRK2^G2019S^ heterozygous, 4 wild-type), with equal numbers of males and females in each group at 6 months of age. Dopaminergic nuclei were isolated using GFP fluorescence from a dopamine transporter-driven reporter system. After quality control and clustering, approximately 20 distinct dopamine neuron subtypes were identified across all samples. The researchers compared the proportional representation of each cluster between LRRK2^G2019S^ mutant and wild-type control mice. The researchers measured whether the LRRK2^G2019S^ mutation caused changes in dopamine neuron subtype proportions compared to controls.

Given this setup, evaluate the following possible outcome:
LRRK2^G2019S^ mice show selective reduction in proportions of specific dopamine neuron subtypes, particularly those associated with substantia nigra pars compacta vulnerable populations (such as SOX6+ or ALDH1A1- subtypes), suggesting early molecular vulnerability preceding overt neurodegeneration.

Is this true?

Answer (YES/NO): NO